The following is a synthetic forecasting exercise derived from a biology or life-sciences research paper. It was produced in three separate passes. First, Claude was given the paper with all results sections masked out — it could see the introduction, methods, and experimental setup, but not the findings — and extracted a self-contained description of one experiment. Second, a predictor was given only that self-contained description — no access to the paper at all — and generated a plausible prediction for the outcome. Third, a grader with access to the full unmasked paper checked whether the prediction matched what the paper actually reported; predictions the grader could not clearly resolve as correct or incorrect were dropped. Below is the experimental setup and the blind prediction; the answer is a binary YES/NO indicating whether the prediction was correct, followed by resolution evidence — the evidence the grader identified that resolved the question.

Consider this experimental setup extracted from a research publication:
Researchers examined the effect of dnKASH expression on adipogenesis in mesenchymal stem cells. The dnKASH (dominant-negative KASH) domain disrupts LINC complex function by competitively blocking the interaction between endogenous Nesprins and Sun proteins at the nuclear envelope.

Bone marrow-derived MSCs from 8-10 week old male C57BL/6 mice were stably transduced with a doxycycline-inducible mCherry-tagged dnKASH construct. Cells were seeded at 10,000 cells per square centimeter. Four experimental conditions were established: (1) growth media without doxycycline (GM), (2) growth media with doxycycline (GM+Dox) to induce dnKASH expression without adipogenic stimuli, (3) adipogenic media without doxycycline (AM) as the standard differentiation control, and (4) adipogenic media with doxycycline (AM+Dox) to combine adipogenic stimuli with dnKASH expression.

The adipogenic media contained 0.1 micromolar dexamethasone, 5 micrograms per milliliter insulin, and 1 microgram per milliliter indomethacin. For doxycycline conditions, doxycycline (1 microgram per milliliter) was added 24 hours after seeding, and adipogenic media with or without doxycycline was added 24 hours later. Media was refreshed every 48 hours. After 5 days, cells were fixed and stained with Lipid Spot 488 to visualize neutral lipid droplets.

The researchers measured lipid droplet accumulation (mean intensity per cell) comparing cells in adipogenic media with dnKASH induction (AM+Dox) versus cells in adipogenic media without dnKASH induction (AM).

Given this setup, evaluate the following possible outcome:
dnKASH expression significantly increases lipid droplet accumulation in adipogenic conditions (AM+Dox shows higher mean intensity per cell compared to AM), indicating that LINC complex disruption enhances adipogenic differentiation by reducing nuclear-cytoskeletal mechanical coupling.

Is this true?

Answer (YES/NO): YES